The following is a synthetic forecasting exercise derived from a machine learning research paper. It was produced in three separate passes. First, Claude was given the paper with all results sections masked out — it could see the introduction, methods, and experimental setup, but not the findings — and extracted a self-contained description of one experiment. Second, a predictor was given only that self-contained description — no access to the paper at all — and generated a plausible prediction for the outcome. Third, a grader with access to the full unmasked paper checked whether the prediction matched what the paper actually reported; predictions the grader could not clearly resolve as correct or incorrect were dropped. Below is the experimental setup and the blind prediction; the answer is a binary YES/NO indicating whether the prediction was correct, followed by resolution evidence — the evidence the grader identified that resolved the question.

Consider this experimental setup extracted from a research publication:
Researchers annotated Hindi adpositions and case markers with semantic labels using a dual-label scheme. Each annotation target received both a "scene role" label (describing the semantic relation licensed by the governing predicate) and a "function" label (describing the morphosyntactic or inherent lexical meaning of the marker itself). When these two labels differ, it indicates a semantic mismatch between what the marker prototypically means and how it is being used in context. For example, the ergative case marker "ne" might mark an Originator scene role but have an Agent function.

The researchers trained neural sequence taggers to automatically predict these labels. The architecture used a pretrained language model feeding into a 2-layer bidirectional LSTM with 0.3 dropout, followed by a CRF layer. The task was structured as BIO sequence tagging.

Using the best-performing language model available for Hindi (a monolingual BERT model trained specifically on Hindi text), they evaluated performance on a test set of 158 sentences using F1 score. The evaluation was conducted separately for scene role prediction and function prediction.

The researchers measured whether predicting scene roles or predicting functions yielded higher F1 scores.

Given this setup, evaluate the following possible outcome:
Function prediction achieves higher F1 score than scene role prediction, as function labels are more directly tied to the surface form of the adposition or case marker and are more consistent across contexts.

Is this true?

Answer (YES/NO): YES